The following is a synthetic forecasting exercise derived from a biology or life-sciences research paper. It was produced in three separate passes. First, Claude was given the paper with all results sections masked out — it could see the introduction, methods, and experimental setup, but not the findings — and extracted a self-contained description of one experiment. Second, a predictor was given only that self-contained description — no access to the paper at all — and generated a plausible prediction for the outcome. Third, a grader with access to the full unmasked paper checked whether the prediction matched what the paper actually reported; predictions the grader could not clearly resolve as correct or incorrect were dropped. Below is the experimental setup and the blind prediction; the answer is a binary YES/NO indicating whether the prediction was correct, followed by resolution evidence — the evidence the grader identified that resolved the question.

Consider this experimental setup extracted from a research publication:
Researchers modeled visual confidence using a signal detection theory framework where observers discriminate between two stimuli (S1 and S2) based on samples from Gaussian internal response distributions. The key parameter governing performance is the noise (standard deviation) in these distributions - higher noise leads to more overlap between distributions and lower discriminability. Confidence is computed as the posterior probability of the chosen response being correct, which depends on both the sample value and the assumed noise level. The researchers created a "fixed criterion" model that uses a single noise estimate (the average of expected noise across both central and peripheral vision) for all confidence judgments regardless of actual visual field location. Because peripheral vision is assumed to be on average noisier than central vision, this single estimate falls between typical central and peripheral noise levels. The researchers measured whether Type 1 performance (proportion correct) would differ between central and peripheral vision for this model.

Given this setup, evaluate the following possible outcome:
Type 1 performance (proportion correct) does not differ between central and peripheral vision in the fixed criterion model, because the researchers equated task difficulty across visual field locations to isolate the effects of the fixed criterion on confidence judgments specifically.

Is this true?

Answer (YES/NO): NO